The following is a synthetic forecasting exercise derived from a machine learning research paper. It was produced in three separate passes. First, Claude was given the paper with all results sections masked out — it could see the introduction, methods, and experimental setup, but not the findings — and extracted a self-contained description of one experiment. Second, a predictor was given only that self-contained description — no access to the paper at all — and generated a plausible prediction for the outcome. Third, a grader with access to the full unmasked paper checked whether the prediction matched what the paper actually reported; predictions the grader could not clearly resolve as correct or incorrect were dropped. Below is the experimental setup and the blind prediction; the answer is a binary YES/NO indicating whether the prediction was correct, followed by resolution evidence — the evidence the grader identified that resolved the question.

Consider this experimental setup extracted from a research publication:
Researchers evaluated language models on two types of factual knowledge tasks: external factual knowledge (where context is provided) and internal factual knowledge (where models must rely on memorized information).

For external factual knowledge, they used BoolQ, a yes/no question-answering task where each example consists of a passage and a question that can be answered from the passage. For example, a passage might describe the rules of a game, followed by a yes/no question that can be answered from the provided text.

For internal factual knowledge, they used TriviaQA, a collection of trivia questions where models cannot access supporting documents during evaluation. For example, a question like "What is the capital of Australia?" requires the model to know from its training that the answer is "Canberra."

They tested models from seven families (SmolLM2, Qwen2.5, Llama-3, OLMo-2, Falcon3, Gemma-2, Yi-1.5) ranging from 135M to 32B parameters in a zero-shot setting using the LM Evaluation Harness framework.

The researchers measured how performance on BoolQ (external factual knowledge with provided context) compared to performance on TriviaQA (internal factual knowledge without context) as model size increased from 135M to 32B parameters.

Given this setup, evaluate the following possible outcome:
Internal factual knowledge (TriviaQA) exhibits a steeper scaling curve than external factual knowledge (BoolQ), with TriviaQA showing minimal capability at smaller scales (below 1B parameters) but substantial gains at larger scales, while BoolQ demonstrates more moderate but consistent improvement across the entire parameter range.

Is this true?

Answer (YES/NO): YES